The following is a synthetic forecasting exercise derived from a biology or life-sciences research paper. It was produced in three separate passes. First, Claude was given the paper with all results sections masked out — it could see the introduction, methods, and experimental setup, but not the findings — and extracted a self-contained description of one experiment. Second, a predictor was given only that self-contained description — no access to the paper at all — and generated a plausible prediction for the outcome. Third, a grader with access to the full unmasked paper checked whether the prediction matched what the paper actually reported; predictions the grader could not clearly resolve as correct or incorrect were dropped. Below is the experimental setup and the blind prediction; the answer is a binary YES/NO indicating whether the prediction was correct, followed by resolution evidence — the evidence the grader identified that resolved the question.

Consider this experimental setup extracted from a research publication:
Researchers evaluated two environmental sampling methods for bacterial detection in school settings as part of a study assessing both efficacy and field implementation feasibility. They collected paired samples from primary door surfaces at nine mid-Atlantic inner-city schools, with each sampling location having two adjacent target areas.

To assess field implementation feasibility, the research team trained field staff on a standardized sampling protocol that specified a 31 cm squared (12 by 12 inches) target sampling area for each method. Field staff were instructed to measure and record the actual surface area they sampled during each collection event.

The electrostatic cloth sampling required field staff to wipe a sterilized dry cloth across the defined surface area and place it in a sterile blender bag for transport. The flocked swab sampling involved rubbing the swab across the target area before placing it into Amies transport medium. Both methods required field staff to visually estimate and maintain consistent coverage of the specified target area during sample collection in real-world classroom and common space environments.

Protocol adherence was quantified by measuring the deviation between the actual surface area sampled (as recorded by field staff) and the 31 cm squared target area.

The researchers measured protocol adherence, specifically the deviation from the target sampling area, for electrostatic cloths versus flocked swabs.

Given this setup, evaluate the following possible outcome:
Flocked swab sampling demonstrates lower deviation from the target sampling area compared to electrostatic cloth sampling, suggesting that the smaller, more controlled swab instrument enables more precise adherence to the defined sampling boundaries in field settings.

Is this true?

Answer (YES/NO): NO